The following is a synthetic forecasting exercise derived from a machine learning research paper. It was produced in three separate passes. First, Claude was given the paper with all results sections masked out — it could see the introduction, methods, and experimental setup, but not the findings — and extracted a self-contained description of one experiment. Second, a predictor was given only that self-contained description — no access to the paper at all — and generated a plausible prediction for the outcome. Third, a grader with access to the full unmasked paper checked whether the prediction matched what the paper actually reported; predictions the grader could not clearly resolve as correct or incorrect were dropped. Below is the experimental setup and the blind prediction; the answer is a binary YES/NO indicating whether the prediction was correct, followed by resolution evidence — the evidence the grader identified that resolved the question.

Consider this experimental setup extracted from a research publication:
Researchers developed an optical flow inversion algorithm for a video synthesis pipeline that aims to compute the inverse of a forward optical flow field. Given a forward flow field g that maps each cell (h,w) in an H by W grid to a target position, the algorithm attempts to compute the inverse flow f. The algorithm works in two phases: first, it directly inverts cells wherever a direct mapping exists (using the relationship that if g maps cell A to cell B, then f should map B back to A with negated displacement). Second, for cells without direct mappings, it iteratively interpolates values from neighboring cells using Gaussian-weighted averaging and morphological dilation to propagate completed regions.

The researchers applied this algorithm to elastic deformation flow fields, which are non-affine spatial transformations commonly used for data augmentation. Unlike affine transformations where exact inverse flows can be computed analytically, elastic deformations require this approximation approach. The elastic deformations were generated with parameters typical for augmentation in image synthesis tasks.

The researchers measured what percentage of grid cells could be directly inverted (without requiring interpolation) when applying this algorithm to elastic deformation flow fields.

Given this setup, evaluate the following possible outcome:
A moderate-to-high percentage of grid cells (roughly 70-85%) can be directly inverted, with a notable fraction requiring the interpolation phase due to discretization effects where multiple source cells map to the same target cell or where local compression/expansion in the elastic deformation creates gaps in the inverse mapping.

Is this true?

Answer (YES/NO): YES